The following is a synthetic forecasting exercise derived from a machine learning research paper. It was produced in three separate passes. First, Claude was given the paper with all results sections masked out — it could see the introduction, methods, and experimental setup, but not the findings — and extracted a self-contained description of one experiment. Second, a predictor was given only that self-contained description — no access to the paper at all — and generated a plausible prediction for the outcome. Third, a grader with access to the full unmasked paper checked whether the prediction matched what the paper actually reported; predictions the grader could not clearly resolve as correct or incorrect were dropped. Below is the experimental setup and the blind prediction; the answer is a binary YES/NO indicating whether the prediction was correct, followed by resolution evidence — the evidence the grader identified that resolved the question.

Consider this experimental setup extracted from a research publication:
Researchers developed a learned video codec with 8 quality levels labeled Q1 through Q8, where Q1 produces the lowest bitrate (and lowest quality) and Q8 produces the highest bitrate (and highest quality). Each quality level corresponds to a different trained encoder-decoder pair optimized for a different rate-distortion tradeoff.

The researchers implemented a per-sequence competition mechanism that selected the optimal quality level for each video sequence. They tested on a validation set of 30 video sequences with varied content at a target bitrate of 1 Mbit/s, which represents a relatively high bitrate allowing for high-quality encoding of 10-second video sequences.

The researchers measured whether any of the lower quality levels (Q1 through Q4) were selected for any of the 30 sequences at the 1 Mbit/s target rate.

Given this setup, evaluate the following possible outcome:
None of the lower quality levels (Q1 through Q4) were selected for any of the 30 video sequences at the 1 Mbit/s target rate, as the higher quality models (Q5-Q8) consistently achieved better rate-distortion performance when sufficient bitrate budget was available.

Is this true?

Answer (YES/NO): YES